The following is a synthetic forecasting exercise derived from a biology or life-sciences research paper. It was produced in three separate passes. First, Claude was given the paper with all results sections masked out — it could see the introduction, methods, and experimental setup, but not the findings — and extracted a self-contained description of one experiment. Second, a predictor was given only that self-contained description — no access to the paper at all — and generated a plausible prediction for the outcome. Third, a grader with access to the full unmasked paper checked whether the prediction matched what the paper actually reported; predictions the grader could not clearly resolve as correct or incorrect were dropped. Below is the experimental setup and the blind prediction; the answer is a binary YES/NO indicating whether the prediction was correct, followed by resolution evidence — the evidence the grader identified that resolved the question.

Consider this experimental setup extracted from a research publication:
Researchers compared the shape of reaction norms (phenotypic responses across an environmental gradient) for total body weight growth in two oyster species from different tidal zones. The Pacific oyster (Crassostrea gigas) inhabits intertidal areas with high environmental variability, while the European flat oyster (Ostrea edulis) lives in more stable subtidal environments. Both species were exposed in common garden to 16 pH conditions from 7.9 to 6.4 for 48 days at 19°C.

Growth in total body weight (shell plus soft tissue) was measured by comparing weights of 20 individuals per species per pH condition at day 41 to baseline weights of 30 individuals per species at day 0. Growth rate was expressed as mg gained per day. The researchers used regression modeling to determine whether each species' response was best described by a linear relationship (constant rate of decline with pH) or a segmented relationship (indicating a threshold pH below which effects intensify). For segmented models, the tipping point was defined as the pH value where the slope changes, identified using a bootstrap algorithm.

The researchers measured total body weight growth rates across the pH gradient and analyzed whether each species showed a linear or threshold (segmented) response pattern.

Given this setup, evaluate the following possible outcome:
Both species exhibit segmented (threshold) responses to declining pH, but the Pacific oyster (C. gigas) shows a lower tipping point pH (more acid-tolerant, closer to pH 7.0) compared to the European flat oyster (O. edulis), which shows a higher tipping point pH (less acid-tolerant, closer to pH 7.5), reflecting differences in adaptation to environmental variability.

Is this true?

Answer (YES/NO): NO